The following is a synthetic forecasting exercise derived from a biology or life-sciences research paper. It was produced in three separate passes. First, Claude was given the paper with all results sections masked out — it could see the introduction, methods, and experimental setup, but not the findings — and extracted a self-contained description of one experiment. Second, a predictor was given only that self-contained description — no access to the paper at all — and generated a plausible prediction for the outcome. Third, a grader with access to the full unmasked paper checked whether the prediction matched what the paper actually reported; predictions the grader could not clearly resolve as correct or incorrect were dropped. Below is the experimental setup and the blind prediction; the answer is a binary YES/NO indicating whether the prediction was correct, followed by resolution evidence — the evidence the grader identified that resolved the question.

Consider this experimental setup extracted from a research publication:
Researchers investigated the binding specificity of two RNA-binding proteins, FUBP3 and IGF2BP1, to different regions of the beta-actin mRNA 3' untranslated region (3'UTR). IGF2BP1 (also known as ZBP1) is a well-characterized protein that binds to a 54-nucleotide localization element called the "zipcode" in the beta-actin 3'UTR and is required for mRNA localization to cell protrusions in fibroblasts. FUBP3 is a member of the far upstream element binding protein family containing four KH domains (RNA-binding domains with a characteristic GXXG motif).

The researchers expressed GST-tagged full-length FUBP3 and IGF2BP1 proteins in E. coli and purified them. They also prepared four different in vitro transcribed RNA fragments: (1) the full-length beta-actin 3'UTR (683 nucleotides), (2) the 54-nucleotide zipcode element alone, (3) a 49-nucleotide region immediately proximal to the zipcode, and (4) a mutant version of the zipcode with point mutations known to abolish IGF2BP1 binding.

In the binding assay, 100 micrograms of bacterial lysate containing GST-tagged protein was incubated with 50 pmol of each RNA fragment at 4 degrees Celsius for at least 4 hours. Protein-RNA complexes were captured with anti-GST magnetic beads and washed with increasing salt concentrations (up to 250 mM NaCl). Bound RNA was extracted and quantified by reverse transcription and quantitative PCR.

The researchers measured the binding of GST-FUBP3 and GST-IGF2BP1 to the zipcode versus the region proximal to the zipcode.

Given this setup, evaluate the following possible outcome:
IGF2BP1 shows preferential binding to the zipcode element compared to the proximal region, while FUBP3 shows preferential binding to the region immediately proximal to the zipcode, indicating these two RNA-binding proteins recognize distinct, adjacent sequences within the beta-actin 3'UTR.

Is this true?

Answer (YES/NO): NO